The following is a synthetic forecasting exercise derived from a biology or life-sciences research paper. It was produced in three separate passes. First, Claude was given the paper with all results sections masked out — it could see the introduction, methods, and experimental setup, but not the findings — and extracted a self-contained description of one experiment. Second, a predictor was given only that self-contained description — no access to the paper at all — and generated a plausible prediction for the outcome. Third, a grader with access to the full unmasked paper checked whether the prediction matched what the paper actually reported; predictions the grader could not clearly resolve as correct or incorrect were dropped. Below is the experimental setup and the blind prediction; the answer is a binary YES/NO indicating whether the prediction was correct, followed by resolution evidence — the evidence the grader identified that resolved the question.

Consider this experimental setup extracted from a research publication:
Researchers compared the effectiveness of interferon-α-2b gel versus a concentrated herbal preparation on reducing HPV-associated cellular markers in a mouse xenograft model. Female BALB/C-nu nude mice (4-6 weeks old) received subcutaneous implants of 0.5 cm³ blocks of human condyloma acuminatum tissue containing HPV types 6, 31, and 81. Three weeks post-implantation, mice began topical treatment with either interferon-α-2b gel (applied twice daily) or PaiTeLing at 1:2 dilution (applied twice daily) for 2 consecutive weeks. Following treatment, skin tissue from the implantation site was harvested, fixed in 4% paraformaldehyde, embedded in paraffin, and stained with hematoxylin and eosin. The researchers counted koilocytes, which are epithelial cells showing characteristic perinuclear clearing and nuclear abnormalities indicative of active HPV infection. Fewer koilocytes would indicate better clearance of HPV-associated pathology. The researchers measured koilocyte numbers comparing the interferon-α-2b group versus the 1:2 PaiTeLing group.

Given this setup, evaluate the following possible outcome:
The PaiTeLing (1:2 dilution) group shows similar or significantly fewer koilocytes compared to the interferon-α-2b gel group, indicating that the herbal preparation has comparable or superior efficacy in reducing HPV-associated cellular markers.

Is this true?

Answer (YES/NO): YES